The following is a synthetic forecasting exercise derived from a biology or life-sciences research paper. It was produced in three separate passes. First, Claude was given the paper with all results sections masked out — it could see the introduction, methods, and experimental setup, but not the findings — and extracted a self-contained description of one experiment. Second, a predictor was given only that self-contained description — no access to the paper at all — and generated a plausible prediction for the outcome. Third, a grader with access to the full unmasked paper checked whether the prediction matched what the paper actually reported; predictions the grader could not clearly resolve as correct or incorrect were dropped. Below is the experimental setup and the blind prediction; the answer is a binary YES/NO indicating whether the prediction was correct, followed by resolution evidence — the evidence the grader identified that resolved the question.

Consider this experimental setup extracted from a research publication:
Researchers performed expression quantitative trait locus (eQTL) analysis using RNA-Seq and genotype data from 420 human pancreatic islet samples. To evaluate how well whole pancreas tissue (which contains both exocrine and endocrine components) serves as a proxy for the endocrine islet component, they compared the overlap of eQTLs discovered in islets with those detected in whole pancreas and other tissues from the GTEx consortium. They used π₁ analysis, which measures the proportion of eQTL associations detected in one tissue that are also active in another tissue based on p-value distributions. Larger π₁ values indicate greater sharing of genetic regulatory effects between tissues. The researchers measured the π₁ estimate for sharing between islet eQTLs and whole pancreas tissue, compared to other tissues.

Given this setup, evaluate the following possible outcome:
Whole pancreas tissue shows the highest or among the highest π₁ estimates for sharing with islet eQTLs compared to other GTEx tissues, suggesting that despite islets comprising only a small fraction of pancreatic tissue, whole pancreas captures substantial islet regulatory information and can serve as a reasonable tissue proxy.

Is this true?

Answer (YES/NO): NO